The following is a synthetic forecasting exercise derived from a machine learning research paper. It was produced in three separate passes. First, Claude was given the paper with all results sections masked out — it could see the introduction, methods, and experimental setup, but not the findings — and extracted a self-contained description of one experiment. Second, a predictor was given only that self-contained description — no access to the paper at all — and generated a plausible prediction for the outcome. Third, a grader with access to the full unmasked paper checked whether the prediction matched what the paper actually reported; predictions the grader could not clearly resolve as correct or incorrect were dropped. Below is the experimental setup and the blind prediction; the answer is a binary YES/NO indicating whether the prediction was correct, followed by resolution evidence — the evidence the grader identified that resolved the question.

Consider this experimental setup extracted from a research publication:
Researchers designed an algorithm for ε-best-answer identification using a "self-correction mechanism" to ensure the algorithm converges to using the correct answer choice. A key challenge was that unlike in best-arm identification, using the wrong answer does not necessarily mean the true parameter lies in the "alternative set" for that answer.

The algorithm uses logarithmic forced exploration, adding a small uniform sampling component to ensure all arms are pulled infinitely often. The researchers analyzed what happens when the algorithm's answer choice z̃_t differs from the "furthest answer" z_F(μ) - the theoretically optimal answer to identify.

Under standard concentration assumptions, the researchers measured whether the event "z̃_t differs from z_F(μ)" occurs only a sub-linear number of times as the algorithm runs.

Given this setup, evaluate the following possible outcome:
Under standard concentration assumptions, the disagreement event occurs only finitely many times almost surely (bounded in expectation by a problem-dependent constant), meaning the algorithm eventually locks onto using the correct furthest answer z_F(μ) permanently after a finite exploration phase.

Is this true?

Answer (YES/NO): NO